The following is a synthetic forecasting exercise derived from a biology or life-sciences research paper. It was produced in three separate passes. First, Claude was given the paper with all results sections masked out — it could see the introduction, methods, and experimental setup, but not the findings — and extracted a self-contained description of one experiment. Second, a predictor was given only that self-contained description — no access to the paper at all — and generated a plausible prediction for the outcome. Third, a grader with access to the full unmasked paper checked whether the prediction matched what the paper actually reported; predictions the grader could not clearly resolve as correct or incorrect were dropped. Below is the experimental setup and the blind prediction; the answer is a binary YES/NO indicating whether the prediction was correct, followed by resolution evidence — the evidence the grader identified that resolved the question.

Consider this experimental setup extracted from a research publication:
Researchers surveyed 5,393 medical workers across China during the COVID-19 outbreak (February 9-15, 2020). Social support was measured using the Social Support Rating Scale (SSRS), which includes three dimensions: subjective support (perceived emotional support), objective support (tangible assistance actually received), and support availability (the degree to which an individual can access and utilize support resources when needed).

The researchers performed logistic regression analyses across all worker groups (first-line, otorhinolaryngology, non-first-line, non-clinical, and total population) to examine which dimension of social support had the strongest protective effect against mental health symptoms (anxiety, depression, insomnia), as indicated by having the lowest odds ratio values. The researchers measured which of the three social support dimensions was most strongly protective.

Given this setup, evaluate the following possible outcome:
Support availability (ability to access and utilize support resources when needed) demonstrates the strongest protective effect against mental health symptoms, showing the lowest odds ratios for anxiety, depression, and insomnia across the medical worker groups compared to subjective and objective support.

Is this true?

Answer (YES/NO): YES